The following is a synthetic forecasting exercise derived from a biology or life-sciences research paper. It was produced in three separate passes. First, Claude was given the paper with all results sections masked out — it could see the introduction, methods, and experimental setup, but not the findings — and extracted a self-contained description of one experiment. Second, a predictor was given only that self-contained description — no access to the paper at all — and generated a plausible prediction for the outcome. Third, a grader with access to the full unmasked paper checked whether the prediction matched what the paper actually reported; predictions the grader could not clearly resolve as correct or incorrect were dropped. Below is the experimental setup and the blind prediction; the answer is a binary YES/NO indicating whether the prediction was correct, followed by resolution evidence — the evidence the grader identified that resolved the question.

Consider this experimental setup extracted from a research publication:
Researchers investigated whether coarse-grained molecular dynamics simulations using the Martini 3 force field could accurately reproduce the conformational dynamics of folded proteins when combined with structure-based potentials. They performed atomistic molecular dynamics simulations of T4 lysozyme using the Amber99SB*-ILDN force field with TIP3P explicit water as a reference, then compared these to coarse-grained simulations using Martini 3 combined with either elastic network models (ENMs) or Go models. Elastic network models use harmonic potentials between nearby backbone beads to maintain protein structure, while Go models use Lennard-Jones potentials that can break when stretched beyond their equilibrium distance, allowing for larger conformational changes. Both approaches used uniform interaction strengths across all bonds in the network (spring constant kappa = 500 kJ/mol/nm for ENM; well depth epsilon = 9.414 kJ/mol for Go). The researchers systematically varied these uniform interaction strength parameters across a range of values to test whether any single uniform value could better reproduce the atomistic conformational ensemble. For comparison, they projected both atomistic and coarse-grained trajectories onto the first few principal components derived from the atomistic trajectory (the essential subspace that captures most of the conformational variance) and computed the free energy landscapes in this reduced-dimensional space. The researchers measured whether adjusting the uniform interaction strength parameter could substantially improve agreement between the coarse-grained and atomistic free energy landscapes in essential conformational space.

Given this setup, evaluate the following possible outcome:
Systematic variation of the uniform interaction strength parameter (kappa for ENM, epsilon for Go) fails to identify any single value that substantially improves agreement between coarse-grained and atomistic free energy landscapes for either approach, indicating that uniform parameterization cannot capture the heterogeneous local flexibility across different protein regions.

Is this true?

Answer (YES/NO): YES